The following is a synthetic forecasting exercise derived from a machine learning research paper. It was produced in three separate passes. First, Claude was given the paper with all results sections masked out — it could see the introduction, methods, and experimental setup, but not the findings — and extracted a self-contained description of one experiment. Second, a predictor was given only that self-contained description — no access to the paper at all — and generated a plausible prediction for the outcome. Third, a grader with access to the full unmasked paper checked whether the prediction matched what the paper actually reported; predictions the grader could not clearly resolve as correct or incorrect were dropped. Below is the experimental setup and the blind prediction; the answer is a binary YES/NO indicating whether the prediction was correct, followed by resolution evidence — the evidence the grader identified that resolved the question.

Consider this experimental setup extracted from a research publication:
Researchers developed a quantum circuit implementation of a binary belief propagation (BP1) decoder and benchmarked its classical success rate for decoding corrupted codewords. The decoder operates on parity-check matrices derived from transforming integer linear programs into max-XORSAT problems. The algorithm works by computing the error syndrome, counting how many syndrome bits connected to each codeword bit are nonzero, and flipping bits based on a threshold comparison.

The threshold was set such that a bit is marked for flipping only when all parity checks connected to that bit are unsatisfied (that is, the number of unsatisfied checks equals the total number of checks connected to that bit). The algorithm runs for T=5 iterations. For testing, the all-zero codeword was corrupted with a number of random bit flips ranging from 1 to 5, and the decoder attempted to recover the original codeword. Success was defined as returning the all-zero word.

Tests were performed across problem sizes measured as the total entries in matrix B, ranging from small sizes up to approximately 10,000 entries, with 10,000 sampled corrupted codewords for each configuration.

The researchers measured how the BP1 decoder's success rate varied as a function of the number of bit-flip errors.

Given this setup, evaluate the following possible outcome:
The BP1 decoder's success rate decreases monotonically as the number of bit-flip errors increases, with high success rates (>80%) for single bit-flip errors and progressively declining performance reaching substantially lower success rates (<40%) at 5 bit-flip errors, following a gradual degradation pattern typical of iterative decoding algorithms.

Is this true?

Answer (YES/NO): NO